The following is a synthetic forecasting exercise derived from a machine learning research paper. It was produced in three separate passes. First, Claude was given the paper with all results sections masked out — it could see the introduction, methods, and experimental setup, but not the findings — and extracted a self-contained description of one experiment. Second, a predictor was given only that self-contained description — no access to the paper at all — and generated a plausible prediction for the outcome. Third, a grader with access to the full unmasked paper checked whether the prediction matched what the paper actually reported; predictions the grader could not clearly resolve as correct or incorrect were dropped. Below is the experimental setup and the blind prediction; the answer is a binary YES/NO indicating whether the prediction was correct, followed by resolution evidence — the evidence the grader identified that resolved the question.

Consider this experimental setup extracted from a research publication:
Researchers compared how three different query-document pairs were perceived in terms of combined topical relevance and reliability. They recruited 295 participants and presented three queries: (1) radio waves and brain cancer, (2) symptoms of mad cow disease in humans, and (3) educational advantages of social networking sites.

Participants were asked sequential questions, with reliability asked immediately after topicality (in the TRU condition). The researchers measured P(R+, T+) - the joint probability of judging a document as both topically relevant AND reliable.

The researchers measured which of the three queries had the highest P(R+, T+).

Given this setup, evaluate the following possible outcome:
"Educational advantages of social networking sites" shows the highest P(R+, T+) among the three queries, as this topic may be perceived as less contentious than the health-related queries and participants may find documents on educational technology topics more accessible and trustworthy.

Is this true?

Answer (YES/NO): YES